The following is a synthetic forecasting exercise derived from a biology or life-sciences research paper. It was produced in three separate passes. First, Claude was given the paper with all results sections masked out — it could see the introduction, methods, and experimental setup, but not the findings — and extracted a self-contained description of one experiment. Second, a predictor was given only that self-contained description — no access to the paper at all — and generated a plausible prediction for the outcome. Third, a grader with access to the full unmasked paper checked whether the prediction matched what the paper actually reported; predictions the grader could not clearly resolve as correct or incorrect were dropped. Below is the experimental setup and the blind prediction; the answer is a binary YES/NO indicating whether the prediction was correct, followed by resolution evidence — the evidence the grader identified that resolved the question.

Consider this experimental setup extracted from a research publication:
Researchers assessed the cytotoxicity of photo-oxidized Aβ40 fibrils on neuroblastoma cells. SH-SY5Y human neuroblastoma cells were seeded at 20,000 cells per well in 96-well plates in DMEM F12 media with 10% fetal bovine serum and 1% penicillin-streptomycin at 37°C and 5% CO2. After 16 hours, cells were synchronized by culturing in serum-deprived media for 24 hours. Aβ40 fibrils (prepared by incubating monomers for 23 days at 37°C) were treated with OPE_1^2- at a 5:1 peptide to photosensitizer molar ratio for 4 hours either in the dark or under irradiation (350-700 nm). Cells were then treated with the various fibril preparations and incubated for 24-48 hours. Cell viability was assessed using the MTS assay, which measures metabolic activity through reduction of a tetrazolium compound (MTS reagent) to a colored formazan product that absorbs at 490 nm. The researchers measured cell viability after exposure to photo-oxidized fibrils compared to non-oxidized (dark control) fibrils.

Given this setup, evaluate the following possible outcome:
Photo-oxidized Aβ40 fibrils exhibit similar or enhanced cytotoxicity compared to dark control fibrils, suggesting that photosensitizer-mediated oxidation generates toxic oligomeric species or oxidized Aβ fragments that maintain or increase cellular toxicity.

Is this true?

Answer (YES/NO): NO